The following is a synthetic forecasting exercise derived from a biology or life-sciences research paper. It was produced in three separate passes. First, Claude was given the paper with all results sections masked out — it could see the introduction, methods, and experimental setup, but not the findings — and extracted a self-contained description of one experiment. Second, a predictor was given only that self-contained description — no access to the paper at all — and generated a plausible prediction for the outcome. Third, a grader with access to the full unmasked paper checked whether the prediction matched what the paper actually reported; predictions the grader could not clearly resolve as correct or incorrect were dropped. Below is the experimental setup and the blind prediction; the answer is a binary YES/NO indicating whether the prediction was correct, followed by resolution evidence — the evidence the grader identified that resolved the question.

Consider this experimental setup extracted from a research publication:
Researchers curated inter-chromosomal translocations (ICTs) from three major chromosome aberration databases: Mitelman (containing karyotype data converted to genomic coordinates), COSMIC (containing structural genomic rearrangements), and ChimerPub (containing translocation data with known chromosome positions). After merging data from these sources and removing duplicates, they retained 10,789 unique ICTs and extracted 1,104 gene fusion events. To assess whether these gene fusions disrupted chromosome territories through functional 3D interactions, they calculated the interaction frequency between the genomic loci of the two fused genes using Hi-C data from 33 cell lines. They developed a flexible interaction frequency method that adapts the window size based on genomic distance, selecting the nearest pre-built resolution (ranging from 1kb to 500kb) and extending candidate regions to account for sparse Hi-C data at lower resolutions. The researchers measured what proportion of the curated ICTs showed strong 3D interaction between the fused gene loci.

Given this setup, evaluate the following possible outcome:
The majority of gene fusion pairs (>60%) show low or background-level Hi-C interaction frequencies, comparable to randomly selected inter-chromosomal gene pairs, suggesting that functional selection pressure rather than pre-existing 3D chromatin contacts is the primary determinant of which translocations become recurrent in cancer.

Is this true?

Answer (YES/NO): NO